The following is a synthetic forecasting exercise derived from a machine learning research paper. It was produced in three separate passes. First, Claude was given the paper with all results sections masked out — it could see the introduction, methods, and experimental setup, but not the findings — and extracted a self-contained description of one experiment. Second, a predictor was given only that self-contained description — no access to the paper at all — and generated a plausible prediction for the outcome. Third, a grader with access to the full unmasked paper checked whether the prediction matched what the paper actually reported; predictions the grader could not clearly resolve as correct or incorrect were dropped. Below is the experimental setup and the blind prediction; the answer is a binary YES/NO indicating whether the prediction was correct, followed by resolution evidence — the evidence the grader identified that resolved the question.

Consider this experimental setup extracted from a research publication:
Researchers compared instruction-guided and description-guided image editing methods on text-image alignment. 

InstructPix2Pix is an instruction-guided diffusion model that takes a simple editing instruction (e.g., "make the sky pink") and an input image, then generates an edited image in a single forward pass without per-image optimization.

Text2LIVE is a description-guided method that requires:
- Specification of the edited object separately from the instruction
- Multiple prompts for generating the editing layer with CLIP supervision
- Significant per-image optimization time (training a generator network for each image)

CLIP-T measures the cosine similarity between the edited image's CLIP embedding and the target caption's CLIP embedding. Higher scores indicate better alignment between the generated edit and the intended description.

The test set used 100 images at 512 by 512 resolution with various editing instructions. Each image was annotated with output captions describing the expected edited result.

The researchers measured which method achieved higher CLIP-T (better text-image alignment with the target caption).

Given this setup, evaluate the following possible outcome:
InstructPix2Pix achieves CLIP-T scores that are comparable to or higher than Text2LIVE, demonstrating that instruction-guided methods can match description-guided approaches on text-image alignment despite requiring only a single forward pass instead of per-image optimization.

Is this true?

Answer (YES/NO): NO